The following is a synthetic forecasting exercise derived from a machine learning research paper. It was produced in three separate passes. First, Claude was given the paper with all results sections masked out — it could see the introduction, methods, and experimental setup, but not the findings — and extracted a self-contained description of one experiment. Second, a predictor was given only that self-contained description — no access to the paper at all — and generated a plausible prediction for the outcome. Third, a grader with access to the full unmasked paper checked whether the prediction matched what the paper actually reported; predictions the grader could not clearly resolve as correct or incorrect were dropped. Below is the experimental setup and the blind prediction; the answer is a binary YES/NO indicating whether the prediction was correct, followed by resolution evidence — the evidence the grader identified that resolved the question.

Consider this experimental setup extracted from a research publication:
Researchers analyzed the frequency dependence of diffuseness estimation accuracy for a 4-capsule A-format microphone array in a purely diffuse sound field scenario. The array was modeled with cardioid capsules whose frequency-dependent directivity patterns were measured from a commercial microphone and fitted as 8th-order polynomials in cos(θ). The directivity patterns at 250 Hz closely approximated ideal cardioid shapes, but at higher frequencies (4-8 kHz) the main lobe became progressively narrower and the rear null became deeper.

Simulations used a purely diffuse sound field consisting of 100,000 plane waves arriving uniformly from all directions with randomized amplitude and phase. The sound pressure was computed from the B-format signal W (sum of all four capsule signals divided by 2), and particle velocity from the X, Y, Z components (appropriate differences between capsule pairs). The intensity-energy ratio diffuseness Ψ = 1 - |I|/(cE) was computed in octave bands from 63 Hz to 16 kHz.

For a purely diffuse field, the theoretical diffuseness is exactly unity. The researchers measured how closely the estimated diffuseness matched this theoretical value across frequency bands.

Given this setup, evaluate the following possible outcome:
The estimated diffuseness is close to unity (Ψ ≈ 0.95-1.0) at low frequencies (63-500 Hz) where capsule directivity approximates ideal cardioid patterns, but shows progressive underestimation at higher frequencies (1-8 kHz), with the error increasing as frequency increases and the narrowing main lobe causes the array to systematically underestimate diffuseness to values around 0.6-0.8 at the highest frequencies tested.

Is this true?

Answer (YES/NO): NO